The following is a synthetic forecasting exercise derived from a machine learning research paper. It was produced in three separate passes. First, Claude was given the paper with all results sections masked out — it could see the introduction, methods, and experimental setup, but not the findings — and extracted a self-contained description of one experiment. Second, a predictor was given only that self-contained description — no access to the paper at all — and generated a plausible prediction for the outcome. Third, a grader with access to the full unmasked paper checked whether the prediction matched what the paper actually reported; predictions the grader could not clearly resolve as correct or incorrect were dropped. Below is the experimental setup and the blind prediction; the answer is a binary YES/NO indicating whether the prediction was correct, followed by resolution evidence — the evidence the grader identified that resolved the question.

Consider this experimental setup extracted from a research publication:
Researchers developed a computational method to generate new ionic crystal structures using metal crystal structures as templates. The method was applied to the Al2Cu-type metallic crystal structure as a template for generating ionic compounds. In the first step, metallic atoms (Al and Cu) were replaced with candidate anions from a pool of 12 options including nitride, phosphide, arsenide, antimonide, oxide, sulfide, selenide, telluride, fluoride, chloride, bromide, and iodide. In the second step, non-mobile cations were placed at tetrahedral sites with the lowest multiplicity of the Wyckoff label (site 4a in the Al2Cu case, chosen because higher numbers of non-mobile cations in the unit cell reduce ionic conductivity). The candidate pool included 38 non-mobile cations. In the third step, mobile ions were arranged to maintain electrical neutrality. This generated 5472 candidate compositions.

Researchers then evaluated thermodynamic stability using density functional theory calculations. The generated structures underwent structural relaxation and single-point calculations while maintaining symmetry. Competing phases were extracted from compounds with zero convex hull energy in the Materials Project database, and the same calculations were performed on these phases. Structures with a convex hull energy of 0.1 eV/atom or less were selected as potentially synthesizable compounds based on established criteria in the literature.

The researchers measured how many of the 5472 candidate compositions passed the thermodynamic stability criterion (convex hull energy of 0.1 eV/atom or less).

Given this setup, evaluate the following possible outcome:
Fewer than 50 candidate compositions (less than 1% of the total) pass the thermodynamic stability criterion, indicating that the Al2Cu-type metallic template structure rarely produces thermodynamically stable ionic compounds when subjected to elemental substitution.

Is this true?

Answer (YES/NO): NO